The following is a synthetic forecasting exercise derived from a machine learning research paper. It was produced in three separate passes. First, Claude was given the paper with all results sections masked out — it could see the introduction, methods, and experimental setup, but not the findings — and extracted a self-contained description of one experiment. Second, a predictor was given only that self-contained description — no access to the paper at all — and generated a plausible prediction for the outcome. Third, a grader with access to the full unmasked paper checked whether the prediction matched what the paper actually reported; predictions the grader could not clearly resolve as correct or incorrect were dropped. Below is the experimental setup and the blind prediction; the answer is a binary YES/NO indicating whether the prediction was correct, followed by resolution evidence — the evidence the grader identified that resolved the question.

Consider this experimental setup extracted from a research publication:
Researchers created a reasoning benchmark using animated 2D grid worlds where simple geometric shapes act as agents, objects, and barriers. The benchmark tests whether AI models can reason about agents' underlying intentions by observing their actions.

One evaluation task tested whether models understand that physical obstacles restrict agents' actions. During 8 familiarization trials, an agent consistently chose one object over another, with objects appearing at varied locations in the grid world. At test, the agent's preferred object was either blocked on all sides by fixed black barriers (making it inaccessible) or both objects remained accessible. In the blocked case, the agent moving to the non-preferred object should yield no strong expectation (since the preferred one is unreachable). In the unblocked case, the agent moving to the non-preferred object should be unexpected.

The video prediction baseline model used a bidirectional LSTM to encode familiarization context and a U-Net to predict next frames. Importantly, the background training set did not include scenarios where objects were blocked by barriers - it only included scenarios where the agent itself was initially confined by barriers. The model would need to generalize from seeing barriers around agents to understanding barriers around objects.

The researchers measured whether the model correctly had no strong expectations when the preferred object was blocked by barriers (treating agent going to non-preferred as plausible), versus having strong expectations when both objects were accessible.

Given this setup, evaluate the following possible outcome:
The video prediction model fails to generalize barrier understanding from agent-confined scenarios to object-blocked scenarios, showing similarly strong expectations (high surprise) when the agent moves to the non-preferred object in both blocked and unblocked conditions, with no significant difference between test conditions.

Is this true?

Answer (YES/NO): NO